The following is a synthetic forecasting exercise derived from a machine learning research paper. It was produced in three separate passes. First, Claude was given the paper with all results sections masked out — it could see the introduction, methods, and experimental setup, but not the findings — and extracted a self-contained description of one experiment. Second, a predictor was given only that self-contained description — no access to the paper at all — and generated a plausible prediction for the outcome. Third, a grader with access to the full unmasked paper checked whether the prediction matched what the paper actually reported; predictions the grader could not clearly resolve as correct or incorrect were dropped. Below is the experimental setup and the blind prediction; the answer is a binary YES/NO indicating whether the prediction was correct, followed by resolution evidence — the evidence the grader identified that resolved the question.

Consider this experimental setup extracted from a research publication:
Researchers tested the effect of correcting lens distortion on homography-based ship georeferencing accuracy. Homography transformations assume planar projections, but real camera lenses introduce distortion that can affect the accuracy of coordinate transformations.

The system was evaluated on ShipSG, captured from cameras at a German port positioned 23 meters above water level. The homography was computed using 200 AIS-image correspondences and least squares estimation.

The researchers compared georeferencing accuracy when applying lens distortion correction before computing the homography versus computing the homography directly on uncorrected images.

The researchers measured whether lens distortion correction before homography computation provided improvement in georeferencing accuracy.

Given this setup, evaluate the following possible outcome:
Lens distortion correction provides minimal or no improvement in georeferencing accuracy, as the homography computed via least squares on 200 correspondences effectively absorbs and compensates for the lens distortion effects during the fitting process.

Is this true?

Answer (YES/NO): YES